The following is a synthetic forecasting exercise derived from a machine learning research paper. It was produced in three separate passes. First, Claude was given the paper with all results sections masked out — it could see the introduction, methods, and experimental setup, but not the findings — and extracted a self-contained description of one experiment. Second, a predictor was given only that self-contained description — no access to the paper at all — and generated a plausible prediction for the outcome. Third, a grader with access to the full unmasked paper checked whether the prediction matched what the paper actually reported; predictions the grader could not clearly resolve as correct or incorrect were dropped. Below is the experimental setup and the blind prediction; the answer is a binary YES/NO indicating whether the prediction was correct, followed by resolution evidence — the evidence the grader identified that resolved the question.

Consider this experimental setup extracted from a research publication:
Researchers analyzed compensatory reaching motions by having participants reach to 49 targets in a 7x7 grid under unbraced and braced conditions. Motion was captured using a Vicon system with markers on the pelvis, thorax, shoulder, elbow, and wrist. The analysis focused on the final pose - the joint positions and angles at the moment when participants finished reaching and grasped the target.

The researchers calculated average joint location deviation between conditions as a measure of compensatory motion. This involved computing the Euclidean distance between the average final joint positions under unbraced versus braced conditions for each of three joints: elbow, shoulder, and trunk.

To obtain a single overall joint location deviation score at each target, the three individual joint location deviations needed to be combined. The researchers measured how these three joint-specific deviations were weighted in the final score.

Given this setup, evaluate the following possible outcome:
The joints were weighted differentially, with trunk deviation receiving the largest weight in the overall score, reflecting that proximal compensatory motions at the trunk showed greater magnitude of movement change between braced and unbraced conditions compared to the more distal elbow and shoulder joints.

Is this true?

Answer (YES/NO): NO